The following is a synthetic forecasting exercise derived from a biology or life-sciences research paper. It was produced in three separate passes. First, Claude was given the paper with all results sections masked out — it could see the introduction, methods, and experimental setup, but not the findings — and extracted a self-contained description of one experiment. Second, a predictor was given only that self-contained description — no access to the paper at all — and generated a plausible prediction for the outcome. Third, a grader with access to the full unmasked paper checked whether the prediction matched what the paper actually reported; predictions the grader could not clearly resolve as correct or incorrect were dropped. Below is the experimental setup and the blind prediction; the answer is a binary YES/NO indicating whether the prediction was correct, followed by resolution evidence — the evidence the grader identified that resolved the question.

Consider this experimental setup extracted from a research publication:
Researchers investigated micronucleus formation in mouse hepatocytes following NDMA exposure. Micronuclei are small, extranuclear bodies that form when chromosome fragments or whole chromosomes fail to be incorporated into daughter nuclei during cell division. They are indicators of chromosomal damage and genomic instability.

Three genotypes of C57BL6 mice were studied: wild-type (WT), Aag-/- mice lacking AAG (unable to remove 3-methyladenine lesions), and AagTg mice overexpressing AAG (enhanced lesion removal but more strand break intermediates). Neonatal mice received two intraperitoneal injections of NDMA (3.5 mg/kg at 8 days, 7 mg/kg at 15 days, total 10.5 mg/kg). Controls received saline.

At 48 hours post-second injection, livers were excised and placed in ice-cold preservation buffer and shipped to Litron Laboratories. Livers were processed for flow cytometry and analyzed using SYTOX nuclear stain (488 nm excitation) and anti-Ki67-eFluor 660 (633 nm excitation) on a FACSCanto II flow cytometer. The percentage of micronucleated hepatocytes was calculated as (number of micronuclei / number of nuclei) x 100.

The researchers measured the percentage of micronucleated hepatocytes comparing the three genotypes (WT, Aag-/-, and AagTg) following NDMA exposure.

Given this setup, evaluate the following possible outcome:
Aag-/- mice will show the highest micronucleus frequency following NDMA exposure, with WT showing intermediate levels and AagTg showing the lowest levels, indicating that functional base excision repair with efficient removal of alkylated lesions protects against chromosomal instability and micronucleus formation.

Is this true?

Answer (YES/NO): NO